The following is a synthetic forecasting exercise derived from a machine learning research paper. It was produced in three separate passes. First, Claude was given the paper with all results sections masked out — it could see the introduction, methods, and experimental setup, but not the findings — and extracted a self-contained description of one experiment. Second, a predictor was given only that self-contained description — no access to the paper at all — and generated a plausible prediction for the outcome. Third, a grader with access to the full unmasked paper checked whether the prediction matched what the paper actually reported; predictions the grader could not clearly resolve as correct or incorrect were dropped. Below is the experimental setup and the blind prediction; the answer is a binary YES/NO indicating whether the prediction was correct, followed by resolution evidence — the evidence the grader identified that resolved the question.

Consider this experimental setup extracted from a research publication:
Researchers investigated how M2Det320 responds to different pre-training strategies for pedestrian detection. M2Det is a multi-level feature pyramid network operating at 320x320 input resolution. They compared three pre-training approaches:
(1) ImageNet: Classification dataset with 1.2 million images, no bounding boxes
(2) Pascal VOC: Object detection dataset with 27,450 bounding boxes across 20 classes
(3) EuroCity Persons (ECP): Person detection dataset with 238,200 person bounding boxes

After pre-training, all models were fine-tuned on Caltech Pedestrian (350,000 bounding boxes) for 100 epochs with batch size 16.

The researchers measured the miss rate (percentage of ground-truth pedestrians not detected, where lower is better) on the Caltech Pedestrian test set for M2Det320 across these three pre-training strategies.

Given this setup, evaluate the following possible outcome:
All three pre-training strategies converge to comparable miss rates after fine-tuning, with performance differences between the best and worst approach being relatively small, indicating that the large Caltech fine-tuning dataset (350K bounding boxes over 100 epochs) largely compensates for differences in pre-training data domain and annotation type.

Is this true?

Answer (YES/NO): NO